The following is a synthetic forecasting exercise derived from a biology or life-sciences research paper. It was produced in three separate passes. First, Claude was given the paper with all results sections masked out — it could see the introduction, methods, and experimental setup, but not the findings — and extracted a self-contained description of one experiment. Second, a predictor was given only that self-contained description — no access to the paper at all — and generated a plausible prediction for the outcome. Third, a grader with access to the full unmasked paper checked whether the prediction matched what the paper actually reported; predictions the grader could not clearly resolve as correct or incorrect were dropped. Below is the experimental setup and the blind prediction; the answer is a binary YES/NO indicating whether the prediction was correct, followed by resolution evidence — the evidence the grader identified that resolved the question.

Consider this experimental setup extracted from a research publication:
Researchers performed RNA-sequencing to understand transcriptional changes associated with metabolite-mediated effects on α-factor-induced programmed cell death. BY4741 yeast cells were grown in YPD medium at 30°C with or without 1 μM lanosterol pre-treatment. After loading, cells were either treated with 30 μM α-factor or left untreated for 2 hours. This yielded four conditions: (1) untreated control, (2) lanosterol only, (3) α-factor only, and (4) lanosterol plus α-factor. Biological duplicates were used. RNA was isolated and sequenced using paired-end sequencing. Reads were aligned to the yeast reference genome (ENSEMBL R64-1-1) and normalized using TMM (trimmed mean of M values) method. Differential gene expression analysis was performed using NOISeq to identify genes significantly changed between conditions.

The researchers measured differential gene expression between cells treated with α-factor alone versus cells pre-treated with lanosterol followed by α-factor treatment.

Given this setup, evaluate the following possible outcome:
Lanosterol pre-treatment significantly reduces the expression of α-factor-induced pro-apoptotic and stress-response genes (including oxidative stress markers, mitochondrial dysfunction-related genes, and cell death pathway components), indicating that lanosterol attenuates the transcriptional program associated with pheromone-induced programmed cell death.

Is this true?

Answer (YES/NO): NO